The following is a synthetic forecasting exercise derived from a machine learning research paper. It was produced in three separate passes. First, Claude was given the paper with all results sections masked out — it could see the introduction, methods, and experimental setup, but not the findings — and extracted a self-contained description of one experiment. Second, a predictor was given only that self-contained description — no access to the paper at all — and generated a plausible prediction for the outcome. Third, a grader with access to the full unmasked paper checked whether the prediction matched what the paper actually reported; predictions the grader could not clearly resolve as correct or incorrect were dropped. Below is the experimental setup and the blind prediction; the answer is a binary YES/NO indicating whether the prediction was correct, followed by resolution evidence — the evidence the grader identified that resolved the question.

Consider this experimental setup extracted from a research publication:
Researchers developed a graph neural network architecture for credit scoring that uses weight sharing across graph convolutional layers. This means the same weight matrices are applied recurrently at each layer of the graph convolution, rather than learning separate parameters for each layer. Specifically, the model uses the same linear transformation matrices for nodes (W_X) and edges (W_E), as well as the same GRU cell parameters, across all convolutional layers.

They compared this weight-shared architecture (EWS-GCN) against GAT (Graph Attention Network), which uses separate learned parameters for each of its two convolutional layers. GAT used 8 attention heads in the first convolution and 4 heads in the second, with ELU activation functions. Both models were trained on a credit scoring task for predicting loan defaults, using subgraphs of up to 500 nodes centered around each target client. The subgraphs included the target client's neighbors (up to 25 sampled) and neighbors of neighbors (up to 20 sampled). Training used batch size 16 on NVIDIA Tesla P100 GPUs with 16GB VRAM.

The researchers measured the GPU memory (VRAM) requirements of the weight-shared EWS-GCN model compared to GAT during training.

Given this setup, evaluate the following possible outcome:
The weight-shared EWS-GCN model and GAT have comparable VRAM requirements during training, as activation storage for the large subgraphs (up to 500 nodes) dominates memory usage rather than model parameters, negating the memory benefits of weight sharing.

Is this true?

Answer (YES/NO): NO